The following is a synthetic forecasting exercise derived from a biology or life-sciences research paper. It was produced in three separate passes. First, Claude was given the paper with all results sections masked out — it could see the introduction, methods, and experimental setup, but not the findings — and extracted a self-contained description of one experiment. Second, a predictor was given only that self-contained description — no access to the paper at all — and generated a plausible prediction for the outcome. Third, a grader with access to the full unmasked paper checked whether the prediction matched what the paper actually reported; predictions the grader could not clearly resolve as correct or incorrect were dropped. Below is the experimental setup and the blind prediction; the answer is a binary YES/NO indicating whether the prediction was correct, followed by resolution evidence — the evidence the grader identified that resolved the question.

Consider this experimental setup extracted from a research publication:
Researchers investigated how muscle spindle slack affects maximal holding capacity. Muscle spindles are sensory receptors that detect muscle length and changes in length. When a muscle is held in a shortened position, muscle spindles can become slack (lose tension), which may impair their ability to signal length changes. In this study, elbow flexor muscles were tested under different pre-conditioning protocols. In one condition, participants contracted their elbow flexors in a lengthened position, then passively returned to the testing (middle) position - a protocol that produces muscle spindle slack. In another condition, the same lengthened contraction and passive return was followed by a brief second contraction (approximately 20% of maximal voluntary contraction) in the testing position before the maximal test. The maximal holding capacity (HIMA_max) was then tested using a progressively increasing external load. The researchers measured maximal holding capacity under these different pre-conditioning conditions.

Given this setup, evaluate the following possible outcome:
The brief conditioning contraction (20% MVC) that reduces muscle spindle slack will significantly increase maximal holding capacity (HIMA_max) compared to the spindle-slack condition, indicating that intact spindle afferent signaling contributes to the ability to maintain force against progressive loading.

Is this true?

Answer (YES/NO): YES